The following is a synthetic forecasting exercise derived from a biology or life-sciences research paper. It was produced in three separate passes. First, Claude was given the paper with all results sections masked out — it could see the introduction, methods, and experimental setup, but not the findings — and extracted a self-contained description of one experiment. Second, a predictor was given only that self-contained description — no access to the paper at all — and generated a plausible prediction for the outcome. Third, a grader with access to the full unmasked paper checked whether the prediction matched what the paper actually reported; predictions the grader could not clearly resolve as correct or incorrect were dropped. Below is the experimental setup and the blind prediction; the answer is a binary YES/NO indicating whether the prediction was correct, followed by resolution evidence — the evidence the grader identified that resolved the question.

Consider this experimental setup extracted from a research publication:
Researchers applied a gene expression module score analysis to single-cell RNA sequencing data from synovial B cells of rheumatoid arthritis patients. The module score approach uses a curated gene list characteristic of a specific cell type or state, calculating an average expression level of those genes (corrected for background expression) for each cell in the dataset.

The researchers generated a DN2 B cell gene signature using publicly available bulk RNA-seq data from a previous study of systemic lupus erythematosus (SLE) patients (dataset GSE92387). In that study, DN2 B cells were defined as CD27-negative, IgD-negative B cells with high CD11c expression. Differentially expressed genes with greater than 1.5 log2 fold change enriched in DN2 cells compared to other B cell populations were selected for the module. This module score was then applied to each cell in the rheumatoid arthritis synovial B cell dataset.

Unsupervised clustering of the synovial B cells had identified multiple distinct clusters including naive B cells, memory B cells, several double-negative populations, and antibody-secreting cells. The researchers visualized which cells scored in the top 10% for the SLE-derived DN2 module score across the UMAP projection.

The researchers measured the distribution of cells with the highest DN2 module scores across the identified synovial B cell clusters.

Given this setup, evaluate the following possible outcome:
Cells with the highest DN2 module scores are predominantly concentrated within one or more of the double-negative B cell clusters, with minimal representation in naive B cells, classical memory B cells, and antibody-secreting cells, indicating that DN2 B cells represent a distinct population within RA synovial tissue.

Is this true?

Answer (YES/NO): NO